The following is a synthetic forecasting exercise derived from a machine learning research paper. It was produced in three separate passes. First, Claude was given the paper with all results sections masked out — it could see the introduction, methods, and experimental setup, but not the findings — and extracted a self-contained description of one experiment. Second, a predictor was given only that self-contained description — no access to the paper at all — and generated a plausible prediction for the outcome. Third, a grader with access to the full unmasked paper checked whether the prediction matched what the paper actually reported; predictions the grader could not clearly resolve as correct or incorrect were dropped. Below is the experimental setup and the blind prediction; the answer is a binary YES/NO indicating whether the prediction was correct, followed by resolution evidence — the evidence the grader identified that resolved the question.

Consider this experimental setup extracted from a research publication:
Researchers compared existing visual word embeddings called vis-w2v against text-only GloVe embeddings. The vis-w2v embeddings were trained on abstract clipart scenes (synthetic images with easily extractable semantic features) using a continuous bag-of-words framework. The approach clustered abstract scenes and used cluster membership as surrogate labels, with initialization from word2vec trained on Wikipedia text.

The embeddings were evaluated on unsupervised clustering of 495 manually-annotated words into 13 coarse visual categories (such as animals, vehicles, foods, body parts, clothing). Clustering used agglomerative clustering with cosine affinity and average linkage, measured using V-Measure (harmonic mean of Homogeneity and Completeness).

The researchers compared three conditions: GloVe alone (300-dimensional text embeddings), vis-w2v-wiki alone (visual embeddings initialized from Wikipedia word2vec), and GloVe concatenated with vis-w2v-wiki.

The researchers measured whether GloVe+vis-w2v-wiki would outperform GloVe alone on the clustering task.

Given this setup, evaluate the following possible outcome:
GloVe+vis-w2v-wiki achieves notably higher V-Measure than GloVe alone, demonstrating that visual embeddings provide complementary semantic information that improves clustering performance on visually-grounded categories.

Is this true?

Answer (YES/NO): NO